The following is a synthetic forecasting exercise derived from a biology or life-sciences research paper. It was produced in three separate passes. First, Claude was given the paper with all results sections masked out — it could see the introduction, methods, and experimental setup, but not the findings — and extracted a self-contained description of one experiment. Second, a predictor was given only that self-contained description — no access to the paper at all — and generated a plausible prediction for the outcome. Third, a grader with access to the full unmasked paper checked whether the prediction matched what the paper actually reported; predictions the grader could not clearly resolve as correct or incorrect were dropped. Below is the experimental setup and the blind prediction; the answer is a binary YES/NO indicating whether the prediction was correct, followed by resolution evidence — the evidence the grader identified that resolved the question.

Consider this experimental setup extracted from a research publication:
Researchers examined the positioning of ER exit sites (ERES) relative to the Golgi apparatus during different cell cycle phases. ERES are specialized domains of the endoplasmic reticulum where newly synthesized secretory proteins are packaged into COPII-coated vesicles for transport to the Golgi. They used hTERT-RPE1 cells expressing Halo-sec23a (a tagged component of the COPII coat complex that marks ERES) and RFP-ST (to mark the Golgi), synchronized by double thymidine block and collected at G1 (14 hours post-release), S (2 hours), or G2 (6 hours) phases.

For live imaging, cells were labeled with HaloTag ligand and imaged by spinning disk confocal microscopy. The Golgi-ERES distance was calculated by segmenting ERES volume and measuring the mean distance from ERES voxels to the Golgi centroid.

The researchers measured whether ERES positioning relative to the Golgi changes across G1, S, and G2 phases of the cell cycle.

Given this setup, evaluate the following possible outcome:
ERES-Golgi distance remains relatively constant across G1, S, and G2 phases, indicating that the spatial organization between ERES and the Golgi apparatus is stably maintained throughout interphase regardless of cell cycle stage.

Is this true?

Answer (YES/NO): NO